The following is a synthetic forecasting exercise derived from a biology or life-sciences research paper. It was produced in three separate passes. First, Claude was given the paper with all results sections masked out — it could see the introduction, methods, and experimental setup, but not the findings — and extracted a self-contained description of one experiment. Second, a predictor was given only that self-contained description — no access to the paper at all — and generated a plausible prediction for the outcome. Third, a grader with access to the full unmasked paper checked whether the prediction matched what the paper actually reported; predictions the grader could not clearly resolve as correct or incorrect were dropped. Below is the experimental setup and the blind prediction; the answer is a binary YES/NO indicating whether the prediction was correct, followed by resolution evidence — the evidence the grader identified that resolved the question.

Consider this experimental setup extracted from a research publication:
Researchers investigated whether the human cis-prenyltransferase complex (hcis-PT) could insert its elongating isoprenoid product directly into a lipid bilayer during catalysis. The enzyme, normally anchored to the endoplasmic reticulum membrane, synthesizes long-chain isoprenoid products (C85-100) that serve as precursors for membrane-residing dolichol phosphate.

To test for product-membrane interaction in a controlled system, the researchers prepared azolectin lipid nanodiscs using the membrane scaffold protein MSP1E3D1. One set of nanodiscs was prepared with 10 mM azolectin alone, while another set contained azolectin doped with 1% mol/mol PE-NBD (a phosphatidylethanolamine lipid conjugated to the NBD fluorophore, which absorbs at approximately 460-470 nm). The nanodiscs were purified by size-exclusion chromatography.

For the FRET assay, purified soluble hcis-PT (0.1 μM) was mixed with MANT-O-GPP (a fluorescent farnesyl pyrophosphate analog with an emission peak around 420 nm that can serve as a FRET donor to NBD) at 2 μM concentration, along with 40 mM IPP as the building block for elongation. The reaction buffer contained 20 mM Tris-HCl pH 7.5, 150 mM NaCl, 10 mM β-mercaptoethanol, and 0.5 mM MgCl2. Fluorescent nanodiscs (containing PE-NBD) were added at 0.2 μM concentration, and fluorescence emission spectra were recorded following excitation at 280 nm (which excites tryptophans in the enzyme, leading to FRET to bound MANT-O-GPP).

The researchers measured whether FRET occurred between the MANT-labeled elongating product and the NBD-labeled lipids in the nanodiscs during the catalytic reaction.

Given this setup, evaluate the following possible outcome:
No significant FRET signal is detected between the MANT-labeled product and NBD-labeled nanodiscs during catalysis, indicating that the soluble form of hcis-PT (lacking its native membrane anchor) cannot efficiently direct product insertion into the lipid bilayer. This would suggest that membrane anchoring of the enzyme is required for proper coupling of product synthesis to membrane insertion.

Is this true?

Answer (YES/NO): NO